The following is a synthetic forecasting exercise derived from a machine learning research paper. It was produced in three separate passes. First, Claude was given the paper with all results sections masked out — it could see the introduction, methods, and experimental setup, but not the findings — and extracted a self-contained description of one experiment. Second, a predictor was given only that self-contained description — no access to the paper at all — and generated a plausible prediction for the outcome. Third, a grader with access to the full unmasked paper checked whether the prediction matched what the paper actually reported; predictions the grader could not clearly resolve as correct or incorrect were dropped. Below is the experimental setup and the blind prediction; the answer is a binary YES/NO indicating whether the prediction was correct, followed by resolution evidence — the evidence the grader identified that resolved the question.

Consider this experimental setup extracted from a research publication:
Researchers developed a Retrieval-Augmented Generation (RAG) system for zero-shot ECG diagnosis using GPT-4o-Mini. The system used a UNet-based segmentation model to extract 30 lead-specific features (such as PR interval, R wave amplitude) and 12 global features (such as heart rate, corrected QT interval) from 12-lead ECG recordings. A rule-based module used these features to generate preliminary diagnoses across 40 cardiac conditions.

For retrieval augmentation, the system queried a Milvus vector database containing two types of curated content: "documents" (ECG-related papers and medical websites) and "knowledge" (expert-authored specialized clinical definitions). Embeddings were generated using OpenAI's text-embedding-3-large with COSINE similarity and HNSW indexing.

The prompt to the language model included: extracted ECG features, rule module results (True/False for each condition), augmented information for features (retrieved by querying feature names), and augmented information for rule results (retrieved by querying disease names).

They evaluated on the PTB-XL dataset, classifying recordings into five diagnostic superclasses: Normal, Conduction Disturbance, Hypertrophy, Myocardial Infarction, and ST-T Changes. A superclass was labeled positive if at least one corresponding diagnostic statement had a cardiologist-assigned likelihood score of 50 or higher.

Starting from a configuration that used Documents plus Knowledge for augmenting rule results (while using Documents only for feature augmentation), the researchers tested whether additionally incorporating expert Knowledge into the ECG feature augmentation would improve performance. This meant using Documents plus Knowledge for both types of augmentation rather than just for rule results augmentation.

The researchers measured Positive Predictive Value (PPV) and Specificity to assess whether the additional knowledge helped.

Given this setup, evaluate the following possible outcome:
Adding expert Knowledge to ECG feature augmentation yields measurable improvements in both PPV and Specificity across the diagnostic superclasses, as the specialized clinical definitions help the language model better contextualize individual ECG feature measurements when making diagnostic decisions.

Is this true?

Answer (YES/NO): NO